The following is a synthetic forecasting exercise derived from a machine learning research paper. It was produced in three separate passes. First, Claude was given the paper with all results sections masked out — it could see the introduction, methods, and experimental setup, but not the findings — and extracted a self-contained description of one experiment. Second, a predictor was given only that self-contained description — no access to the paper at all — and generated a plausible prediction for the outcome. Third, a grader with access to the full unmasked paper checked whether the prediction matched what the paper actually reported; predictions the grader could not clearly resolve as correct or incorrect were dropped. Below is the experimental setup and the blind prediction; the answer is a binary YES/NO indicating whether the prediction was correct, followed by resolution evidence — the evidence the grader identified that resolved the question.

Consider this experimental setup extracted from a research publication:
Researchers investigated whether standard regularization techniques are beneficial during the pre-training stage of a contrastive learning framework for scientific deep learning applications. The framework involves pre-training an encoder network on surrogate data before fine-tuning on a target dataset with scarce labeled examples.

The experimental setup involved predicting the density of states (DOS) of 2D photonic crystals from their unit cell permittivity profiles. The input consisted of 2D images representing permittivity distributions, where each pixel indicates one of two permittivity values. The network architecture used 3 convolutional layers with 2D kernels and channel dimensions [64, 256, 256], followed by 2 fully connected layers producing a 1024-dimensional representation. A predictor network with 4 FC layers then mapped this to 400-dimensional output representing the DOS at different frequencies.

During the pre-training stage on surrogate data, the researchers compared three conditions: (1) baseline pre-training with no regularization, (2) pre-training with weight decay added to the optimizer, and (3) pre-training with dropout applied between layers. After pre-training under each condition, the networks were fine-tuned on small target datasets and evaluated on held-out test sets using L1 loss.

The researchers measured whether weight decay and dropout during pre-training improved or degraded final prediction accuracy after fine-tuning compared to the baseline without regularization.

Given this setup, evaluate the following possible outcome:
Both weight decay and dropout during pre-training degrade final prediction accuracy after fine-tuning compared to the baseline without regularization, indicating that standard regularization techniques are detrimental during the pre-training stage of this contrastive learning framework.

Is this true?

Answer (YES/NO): NO